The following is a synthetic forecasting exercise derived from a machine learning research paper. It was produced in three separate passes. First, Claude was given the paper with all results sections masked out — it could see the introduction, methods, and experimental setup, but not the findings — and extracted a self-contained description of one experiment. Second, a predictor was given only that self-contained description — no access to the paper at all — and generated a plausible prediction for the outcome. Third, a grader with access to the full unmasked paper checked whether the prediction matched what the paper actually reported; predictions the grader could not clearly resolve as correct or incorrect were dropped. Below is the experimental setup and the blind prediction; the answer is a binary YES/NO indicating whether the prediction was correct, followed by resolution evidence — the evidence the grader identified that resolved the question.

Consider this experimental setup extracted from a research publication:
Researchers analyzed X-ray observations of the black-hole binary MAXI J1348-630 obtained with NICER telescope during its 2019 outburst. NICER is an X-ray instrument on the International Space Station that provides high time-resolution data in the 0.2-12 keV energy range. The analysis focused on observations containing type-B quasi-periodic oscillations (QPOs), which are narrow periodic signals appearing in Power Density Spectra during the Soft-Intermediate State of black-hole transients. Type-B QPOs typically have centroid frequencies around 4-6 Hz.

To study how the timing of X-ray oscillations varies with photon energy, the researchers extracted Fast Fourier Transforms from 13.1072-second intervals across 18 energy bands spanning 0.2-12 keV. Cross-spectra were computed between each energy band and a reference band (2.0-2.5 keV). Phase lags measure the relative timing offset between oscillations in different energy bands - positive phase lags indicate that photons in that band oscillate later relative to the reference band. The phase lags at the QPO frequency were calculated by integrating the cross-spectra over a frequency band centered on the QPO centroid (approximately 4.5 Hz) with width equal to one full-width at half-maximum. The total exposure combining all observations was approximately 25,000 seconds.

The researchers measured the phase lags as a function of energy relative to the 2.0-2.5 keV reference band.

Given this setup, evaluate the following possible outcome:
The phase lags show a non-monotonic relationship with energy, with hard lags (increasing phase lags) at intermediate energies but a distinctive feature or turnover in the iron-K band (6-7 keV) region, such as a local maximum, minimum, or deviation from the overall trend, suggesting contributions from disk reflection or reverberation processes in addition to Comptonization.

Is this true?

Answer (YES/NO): YES